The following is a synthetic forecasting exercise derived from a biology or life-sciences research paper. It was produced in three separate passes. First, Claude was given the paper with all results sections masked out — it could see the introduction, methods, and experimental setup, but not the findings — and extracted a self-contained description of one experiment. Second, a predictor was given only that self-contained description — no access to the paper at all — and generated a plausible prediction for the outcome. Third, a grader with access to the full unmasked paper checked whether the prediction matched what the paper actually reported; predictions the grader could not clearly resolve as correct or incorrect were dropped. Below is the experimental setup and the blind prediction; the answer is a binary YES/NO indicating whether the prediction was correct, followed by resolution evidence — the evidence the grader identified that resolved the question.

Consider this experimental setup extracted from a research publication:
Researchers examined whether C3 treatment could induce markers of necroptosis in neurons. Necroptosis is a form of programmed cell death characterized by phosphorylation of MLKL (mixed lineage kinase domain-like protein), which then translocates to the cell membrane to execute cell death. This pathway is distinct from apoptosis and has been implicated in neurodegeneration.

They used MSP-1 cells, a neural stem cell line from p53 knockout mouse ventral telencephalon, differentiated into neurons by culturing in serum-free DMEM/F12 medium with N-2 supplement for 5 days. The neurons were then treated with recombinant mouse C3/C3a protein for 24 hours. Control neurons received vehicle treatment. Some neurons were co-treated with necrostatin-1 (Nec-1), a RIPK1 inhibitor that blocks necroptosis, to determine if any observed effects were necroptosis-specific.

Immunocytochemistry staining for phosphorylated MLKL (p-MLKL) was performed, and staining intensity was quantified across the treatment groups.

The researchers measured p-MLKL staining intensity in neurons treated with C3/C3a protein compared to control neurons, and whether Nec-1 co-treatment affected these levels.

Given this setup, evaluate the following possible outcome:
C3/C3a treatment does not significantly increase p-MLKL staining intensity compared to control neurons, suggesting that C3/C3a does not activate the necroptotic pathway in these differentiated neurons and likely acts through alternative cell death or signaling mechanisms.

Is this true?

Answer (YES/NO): NO